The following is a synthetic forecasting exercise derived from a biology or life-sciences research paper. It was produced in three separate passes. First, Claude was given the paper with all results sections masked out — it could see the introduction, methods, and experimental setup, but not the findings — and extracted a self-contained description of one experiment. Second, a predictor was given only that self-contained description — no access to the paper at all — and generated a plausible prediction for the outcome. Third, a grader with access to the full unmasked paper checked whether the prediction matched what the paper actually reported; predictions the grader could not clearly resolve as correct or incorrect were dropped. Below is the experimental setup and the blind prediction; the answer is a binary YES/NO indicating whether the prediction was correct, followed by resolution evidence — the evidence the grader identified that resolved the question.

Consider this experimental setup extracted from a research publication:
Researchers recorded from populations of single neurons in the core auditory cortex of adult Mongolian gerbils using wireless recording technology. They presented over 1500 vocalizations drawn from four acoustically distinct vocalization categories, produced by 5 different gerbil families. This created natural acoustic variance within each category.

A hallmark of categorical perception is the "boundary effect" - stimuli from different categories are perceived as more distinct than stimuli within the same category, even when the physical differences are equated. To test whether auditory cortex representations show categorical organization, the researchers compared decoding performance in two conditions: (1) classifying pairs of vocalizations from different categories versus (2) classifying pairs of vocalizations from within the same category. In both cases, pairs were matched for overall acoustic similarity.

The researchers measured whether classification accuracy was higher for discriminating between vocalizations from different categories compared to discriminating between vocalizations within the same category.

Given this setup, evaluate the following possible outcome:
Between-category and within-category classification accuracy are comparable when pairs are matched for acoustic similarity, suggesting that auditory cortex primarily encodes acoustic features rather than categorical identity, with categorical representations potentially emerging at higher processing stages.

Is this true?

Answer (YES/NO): NO